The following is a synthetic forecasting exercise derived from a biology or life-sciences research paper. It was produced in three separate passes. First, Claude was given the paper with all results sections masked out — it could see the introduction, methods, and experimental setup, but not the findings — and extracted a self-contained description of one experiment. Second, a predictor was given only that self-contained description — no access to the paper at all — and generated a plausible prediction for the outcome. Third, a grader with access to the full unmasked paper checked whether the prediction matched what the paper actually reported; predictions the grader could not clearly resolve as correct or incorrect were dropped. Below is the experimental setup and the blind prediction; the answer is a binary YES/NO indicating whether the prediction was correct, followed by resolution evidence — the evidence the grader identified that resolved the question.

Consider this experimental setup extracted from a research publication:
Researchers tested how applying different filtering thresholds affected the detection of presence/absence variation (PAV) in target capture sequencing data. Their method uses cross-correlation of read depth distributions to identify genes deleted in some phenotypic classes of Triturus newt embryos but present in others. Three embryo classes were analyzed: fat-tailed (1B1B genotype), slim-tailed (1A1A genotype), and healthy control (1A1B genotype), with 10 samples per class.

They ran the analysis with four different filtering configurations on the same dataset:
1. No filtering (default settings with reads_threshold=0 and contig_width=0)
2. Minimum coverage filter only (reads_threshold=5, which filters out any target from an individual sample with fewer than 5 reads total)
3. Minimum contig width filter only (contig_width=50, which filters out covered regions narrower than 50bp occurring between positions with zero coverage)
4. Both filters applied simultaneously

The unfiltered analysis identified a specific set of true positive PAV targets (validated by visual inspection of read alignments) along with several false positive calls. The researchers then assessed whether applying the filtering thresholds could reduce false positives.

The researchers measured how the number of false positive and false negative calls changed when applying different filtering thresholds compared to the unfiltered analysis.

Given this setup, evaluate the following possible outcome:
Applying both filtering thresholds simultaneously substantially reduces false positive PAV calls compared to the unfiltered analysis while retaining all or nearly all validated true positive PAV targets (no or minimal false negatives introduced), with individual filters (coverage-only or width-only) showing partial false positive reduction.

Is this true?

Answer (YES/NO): NO